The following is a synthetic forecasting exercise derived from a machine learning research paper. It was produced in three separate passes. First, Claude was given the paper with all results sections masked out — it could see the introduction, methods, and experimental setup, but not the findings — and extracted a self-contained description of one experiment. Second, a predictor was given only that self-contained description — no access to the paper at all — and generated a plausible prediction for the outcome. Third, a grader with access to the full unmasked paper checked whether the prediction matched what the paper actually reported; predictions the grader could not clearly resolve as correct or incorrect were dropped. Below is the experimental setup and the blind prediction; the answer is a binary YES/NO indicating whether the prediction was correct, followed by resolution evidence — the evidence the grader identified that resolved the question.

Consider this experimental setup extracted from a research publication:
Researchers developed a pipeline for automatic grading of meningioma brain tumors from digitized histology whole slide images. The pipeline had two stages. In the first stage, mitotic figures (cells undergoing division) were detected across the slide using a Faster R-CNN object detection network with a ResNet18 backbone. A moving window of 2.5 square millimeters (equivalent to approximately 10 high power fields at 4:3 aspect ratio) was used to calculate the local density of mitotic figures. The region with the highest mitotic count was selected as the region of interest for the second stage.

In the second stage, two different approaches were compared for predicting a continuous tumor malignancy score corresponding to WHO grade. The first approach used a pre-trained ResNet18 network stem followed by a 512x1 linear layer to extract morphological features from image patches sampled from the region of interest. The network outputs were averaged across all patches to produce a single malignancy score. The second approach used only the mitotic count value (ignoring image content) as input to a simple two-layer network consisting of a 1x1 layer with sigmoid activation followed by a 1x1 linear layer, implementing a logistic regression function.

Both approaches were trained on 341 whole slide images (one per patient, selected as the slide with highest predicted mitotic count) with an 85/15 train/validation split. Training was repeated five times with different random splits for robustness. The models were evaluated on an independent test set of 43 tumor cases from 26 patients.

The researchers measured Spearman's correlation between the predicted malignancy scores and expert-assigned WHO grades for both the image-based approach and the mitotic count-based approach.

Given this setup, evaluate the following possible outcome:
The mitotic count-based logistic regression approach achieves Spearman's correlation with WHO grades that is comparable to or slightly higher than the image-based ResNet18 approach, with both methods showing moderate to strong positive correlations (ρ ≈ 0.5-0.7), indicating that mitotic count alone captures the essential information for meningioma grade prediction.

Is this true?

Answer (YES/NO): NO